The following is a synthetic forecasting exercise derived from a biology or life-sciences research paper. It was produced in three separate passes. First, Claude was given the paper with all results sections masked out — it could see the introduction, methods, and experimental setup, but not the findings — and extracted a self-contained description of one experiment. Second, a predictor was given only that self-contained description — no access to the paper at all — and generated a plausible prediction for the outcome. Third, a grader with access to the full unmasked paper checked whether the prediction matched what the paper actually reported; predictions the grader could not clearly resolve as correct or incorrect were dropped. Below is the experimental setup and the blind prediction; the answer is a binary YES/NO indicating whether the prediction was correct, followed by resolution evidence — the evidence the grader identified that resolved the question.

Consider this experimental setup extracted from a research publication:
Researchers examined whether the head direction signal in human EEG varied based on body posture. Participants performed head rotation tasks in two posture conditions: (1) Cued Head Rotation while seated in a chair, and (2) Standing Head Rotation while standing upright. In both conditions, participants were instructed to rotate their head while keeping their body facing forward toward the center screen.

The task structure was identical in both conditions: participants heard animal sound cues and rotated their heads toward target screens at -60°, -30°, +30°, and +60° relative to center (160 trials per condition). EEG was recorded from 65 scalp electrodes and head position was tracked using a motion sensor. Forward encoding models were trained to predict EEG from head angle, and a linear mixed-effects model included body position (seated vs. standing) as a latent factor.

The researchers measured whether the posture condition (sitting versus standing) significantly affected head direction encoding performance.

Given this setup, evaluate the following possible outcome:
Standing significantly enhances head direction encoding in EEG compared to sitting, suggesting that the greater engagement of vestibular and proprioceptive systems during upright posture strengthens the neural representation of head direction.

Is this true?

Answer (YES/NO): NO